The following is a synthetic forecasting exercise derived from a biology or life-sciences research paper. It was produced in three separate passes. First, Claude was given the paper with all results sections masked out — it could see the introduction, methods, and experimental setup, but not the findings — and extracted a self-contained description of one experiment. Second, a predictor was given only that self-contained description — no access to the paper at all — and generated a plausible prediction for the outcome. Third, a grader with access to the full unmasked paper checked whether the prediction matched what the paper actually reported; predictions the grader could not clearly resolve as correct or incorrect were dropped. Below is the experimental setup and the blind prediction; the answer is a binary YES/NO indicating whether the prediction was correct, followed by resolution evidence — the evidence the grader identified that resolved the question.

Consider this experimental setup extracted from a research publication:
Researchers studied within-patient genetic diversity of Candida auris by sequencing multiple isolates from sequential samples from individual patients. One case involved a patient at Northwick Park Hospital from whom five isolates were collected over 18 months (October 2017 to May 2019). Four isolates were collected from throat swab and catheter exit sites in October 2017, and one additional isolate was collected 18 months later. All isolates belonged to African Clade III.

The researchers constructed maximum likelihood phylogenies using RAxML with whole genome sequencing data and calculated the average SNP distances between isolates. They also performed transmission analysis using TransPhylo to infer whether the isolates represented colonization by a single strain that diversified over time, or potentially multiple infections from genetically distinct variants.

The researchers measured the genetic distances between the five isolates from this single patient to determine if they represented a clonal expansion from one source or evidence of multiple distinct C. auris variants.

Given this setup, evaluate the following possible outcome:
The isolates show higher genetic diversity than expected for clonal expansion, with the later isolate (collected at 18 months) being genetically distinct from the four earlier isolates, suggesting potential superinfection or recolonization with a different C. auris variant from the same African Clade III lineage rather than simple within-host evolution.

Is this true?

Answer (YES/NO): NO